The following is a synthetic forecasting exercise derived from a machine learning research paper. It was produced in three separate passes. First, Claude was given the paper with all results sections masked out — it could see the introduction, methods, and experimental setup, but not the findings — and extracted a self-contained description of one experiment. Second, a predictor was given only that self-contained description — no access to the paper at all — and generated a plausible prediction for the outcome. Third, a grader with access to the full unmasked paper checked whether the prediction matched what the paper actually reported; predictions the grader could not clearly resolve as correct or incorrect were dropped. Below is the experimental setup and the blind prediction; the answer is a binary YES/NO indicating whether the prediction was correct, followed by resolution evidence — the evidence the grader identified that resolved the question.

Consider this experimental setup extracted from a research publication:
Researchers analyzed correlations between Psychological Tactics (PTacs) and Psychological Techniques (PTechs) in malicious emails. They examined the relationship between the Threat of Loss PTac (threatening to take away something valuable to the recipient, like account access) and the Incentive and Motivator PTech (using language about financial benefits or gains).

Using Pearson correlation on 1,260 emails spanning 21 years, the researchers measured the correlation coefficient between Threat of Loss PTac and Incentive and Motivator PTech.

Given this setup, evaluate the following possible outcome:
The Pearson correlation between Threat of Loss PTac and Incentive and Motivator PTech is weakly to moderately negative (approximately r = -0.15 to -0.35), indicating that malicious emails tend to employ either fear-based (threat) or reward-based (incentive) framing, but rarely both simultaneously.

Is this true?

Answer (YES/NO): NO